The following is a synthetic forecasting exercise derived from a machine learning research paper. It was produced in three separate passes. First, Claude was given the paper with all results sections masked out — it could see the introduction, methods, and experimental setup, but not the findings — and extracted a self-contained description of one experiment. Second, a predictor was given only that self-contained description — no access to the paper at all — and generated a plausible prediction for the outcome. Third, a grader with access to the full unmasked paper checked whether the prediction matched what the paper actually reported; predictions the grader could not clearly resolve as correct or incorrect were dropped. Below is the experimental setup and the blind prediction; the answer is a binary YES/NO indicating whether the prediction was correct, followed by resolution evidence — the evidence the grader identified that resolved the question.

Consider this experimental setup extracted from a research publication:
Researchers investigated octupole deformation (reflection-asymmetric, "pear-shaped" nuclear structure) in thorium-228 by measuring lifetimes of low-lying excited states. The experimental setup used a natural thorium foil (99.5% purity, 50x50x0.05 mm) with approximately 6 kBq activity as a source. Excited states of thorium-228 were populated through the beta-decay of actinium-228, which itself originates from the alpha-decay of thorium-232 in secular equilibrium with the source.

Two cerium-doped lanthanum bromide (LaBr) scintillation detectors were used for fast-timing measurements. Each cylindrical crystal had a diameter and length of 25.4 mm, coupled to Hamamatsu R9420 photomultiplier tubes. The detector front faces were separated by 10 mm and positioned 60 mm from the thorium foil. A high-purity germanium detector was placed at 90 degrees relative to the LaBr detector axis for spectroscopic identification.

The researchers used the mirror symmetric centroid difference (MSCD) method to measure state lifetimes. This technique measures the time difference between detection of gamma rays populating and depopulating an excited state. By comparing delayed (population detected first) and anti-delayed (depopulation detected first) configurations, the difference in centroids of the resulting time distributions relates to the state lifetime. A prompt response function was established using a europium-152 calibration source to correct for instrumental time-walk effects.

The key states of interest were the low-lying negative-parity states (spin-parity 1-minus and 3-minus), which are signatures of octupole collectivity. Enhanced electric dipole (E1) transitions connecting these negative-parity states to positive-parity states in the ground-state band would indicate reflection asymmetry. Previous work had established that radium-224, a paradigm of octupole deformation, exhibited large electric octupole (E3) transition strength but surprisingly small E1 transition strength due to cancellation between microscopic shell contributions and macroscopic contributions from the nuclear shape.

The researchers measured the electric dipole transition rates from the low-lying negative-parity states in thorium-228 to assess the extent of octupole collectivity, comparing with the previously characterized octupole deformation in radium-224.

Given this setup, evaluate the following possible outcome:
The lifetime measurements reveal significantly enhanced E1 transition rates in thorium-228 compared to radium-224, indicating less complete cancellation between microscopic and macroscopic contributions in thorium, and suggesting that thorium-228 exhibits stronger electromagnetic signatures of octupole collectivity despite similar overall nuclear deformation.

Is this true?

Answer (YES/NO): YES